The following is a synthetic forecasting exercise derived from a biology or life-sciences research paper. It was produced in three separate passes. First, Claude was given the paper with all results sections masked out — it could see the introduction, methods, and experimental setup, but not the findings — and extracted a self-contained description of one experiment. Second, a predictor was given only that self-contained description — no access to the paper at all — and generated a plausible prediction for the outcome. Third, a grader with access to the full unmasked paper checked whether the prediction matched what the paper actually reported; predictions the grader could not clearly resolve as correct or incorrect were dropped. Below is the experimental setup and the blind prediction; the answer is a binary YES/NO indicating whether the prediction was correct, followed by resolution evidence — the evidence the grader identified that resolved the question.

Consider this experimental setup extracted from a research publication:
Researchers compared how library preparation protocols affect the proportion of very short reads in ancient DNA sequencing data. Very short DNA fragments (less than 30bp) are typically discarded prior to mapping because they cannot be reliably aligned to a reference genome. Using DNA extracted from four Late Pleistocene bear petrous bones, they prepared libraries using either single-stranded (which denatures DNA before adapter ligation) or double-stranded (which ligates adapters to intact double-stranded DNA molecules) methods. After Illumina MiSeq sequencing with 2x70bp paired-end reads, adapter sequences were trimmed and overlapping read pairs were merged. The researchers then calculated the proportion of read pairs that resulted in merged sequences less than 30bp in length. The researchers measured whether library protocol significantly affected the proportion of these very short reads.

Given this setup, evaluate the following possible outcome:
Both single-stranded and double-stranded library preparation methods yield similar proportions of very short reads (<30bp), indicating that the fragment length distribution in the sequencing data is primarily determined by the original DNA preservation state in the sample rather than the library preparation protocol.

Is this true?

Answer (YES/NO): NO